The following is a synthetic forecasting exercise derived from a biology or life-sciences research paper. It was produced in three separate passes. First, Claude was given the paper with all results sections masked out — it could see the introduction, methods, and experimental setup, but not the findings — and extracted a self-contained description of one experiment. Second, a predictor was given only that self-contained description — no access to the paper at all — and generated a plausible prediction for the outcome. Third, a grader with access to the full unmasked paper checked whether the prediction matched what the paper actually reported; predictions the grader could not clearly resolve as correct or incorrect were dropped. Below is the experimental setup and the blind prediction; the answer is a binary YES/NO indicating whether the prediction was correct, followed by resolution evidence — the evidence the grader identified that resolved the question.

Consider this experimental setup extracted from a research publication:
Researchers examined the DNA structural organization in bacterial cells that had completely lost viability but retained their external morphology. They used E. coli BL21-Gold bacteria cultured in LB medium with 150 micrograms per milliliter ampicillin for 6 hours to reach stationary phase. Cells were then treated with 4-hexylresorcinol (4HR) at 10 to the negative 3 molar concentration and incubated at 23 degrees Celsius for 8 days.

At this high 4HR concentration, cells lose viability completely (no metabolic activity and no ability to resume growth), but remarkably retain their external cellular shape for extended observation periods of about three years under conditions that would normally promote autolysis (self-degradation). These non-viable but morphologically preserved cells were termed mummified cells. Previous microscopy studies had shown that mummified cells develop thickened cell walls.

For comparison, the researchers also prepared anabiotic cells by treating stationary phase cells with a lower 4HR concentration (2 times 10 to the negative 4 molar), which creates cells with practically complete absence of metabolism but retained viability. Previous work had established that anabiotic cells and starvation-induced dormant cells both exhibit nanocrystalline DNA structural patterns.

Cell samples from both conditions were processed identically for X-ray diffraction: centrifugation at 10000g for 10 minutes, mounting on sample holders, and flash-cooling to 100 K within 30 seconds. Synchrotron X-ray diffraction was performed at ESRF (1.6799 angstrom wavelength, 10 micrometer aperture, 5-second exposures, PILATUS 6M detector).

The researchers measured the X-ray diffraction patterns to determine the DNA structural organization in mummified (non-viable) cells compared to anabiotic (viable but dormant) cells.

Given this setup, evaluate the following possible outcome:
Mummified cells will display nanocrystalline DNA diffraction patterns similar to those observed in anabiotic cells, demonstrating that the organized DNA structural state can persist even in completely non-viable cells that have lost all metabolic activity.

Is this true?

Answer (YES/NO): NO